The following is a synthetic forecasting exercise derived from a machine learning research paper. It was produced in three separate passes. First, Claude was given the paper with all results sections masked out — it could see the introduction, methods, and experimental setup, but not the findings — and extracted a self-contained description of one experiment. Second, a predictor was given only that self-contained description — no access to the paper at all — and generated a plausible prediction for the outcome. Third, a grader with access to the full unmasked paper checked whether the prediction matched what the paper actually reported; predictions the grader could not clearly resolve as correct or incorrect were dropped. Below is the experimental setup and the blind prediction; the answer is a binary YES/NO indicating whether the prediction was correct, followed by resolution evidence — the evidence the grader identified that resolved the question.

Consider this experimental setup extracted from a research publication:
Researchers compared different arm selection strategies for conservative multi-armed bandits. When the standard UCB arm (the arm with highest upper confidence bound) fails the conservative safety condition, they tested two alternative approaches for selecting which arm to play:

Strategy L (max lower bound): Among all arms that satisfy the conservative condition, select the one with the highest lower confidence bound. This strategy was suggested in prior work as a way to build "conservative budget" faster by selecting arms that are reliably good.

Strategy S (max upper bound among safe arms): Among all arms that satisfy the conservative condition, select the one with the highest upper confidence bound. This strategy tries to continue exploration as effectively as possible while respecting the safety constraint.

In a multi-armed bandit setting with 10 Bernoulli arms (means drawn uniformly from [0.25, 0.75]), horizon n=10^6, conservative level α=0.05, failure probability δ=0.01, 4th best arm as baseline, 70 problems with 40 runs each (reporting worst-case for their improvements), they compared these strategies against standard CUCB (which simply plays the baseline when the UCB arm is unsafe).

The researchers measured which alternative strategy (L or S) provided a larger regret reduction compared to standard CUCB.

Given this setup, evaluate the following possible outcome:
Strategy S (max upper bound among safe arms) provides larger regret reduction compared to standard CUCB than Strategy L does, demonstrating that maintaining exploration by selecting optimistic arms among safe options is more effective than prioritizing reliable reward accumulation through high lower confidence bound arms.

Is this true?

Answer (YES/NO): YES